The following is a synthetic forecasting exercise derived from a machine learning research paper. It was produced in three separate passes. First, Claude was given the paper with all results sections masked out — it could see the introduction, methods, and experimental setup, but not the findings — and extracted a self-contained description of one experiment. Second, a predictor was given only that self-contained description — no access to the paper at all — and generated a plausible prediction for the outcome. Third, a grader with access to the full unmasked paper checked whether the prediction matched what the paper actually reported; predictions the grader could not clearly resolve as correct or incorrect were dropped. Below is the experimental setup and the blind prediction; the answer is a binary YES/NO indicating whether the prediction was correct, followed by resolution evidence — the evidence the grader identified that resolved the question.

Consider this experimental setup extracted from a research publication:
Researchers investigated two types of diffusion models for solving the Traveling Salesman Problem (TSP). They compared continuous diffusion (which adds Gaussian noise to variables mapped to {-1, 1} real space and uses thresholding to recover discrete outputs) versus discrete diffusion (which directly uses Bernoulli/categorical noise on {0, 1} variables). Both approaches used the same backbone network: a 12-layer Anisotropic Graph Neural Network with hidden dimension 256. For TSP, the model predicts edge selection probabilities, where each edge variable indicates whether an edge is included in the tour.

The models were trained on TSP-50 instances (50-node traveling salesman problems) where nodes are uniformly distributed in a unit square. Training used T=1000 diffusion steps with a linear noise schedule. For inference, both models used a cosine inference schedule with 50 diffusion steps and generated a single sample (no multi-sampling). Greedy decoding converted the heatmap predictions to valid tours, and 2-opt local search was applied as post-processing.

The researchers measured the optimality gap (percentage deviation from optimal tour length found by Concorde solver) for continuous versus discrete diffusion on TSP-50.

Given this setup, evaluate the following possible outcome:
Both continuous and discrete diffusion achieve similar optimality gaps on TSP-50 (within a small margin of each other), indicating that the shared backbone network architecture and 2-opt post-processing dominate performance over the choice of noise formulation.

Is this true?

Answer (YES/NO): NO